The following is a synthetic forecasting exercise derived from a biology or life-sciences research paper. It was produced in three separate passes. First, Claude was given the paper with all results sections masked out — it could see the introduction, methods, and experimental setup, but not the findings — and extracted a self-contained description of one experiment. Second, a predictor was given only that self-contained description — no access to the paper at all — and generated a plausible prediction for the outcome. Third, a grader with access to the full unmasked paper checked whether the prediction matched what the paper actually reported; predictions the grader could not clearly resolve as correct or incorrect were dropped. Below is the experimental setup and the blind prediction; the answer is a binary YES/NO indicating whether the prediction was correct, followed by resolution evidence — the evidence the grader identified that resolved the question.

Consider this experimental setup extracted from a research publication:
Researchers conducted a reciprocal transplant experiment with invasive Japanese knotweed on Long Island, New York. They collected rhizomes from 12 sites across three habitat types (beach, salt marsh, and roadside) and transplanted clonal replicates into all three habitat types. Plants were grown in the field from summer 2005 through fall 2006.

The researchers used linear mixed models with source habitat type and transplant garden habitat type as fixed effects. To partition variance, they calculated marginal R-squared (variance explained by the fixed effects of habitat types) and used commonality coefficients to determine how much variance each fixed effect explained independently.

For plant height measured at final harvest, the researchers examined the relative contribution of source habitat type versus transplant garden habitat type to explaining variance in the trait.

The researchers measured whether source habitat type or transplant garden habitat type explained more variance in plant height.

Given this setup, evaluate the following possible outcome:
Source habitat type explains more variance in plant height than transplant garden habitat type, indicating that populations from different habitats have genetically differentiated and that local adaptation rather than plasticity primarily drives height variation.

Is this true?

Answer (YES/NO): NO